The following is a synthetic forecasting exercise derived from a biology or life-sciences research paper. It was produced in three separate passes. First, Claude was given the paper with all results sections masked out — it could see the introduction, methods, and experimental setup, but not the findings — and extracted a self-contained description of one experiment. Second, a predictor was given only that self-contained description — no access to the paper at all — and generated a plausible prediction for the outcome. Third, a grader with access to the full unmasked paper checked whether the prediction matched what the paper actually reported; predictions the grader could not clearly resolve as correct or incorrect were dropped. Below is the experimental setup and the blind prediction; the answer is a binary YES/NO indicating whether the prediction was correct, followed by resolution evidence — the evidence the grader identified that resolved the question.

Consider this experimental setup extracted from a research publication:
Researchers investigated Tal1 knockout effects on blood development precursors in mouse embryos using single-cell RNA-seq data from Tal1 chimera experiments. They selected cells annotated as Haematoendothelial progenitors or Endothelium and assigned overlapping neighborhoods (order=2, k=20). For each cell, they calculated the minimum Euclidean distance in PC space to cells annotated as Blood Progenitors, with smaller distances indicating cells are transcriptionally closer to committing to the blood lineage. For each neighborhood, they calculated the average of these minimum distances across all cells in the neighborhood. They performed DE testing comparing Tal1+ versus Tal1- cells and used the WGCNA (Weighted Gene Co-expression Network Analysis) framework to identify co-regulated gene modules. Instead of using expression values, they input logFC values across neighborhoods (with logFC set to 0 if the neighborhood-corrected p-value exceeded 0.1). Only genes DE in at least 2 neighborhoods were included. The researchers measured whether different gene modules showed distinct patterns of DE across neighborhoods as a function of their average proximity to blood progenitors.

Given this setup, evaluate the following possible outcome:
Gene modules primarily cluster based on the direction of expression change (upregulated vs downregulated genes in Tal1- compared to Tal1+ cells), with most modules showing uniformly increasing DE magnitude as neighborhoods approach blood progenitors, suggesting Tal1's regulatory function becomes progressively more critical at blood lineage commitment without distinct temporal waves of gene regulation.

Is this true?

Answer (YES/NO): NO